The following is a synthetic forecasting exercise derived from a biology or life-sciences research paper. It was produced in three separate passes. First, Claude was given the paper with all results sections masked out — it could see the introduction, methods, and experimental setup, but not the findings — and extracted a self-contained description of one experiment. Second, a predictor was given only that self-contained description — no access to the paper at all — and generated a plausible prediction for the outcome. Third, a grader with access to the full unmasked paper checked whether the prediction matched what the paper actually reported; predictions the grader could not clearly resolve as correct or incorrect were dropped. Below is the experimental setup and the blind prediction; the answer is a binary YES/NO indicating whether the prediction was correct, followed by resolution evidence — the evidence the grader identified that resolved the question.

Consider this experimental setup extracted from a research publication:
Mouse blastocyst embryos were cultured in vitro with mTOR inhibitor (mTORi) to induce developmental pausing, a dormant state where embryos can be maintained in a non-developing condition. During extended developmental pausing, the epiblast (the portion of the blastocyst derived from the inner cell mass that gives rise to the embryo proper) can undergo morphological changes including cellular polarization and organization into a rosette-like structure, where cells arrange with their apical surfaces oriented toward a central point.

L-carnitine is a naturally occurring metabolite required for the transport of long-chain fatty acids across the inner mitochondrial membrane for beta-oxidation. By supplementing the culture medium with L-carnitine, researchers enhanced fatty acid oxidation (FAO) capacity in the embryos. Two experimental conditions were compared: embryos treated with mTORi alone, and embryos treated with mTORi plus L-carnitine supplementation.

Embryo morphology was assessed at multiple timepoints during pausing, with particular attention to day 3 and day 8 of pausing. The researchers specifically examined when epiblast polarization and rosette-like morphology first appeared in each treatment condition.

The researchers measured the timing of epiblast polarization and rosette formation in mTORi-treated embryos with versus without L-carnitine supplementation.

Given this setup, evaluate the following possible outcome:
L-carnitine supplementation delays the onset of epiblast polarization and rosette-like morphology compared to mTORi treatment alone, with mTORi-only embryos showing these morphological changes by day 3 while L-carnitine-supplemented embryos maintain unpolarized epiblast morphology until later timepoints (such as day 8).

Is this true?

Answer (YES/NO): NO